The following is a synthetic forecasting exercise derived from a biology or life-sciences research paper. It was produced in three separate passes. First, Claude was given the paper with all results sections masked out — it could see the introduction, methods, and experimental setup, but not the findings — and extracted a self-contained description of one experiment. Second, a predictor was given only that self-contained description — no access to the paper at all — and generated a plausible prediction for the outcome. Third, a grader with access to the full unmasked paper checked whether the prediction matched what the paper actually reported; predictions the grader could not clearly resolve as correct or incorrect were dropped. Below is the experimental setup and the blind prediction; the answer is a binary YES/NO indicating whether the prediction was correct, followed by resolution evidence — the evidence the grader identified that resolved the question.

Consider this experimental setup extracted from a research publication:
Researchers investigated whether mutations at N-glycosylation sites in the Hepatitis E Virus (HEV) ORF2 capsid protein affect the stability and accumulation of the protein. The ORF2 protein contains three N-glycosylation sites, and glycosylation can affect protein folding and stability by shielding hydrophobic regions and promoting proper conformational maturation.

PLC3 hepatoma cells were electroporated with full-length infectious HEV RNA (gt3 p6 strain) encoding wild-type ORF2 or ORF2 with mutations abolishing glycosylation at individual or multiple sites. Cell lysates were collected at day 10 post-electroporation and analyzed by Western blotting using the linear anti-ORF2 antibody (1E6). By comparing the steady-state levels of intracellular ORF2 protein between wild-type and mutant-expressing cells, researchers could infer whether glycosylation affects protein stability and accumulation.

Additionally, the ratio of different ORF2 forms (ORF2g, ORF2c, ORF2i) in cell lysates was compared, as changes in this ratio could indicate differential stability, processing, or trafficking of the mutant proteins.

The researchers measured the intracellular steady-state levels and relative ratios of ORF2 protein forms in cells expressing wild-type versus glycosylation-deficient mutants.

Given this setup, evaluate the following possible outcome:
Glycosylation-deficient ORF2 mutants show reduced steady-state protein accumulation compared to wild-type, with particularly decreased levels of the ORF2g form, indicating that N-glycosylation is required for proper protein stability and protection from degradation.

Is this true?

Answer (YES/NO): NO